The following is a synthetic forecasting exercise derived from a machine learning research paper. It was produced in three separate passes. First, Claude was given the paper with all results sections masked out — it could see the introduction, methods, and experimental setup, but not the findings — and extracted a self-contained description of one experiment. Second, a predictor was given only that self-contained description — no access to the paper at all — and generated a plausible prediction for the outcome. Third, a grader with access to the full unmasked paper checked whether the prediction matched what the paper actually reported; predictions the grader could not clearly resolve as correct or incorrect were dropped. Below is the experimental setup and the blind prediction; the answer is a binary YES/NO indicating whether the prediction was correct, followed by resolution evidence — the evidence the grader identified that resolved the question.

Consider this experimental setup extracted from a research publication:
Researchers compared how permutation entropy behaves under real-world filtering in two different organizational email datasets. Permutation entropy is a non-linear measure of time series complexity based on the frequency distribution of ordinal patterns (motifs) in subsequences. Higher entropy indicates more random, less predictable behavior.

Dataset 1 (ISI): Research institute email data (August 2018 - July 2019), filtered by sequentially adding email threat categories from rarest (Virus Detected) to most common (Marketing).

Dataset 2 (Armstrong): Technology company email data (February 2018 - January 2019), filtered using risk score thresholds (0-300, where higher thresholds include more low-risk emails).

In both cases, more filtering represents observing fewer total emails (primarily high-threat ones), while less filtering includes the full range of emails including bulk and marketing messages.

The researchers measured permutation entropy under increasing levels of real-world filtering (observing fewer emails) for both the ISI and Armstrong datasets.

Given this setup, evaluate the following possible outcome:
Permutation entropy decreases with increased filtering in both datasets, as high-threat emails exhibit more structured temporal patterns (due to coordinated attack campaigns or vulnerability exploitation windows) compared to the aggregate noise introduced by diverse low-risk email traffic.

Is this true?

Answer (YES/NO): NO